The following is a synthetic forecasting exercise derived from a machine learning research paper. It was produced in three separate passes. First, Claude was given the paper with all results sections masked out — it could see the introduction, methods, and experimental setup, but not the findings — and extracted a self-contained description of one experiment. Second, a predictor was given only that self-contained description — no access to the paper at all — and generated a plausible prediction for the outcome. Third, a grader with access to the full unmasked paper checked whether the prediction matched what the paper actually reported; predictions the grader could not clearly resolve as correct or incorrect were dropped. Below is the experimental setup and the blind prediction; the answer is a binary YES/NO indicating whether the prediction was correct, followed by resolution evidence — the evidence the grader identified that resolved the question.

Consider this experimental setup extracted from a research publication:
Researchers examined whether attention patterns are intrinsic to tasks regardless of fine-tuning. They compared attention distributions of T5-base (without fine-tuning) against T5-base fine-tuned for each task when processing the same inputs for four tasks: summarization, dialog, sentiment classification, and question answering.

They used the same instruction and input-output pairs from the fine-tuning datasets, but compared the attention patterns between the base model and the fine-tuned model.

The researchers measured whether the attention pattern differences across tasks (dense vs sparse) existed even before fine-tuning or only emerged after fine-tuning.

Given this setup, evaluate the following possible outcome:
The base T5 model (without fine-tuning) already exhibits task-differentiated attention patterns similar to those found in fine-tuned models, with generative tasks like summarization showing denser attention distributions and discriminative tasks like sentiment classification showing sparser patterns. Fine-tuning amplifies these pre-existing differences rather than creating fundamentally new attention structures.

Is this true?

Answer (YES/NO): NO